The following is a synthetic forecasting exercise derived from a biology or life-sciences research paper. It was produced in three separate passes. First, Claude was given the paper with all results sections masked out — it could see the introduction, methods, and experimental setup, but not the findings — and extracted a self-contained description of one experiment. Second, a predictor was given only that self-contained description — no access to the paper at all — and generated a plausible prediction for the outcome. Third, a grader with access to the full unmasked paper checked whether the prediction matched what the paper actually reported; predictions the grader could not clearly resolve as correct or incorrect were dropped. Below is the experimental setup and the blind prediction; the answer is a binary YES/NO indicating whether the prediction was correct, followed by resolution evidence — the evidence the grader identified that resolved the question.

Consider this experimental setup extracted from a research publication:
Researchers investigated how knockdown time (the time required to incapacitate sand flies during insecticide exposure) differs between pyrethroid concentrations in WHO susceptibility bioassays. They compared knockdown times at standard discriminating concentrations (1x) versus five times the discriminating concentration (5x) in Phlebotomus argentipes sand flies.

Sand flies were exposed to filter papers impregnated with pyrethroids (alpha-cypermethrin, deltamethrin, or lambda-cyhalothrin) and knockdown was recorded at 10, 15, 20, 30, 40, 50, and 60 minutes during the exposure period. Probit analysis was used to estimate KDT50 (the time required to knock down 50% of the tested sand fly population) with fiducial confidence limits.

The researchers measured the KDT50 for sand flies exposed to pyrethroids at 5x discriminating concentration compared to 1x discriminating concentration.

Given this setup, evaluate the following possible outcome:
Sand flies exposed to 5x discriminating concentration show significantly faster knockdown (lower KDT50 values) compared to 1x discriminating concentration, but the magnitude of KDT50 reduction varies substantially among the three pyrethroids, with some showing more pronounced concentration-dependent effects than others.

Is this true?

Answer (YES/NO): NO